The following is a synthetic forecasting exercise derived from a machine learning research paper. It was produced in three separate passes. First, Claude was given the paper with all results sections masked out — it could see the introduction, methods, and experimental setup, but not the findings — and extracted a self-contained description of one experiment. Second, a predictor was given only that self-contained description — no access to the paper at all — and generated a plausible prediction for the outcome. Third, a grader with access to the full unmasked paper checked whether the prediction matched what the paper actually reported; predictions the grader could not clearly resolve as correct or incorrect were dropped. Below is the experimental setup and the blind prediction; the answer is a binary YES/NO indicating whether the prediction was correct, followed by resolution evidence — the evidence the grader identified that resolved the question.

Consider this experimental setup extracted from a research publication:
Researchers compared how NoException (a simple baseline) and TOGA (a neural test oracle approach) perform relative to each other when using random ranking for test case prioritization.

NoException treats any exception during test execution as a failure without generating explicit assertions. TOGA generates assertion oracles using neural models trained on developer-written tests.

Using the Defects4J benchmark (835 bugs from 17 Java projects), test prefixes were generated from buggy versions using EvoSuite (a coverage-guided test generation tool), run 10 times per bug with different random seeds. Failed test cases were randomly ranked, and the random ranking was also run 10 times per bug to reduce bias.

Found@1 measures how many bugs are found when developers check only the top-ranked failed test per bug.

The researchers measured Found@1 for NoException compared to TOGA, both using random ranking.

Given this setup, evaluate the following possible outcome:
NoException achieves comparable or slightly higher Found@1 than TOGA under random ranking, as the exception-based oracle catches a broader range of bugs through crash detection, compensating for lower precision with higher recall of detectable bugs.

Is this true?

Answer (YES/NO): NO